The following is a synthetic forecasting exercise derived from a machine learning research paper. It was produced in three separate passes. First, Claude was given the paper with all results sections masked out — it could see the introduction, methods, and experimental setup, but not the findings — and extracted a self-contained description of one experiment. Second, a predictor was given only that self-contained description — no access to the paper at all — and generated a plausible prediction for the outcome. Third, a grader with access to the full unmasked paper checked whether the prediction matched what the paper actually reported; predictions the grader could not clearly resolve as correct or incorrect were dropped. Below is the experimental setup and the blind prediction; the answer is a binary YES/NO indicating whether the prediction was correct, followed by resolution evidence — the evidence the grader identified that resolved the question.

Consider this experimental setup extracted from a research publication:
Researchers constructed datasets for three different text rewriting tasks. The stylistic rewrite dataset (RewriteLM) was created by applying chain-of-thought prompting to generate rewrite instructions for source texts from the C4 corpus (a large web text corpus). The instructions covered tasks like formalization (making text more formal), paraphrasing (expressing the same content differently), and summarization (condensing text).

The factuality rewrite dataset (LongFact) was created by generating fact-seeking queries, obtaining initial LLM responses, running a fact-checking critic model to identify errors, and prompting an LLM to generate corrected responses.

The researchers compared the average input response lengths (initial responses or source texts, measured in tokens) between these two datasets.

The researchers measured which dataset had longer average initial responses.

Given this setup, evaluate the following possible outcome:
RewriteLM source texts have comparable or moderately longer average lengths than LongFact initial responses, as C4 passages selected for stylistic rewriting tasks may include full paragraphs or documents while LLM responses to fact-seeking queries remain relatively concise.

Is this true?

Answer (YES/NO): NO